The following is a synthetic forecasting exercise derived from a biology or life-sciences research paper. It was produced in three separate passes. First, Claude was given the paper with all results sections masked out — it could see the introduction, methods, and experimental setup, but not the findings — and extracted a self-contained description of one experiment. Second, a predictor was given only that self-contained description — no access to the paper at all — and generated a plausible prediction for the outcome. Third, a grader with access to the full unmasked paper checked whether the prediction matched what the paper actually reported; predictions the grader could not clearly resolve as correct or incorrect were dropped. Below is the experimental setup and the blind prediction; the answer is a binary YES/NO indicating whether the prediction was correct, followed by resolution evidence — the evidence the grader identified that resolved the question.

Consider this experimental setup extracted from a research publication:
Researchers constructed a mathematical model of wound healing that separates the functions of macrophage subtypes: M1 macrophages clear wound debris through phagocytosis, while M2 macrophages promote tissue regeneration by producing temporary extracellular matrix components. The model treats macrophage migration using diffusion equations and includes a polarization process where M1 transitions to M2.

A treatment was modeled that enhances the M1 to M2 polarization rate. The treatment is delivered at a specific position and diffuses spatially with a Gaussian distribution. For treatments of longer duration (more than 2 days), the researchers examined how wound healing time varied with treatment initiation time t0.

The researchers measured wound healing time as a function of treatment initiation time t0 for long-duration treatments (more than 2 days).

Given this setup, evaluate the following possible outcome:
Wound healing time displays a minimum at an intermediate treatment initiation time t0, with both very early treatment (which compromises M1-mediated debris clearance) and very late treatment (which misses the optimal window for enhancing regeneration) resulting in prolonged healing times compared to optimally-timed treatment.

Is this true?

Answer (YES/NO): NO